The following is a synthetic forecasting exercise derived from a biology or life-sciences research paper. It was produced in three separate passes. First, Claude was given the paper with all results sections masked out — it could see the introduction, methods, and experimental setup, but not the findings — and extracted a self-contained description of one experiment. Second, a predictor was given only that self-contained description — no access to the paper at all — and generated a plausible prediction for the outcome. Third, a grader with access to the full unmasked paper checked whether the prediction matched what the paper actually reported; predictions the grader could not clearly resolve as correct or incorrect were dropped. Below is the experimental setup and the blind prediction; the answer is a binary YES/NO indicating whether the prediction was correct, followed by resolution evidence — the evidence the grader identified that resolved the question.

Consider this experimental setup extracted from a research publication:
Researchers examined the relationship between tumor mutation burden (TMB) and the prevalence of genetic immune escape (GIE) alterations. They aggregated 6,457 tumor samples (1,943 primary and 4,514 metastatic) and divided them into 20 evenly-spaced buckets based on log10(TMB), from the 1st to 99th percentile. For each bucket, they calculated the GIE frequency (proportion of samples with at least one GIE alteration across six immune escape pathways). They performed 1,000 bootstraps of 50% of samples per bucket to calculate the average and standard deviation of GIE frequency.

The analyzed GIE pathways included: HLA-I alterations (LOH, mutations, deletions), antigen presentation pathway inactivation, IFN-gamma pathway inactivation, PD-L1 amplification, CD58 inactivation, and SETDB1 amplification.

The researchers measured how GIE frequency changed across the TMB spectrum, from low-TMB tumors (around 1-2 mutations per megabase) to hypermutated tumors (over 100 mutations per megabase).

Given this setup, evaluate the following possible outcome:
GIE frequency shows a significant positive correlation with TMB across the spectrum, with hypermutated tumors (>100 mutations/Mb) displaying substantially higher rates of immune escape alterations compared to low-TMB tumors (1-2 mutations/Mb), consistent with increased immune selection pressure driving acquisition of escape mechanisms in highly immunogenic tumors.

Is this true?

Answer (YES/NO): YES